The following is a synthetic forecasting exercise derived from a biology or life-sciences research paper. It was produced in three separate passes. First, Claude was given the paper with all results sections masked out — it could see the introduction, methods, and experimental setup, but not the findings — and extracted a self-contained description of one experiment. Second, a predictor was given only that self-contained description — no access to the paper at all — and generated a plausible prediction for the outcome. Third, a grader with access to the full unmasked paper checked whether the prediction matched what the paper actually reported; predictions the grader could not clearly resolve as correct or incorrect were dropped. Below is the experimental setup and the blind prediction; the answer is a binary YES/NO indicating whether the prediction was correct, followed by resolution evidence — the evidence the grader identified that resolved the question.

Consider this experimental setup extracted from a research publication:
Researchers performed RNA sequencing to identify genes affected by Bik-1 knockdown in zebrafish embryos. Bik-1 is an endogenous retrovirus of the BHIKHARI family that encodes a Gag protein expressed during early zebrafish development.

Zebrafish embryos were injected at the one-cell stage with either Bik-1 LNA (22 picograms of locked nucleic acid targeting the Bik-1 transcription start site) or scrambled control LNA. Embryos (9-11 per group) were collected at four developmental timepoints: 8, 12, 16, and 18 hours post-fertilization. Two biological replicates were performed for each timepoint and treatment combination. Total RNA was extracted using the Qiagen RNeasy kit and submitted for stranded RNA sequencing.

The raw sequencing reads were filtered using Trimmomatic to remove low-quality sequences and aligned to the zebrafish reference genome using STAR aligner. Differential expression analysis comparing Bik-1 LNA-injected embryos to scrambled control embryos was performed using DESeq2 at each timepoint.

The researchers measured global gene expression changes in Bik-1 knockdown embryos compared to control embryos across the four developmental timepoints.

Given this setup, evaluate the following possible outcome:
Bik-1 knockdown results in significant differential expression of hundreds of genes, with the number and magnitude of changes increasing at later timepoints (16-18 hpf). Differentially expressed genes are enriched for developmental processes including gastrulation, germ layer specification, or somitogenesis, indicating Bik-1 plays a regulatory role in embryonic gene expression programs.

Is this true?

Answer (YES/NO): NO